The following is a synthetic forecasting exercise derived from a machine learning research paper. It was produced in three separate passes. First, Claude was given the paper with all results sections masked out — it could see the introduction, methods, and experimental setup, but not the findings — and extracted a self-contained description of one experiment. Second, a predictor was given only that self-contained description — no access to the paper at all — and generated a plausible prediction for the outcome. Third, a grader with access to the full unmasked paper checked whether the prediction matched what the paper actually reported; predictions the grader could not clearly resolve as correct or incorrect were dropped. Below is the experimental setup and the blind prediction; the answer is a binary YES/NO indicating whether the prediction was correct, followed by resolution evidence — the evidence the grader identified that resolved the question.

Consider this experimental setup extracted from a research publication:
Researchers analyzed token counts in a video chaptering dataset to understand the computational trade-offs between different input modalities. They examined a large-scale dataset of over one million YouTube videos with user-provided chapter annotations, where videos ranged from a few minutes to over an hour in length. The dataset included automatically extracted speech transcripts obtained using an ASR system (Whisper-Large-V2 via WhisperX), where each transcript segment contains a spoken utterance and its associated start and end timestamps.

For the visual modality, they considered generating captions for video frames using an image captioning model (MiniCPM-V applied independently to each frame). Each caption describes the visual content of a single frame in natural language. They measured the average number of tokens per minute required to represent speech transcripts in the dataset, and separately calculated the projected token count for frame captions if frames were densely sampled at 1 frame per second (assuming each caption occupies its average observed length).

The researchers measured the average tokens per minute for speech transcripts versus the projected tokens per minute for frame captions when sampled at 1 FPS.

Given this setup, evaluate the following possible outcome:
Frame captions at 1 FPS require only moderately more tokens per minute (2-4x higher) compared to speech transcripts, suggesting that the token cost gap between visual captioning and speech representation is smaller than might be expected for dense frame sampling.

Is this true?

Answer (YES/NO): NO